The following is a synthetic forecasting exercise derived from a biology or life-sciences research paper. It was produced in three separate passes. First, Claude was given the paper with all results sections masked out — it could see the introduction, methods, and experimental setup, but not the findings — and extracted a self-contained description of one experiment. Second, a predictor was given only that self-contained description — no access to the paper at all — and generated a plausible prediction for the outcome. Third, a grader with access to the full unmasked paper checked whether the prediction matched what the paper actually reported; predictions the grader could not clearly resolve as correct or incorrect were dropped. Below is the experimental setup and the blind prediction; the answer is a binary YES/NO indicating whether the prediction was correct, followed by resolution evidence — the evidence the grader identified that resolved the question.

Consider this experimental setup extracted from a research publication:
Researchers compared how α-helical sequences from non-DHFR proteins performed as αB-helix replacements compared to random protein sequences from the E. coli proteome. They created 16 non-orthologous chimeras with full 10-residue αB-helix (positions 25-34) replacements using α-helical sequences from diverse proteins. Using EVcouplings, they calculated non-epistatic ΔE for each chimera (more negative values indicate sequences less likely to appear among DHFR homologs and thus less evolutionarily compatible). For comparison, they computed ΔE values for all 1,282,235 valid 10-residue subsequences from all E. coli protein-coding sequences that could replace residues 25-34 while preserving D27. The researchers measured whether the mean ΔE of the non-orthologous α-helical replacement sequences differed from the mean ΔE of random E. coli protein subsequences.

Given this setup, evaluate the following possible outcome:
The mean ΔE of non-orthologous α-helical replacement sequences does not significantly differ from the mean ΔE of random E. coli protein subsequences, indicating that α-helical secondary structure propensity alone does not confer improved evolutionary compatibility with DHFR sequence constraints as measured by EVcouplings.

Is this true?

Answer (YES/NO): NO